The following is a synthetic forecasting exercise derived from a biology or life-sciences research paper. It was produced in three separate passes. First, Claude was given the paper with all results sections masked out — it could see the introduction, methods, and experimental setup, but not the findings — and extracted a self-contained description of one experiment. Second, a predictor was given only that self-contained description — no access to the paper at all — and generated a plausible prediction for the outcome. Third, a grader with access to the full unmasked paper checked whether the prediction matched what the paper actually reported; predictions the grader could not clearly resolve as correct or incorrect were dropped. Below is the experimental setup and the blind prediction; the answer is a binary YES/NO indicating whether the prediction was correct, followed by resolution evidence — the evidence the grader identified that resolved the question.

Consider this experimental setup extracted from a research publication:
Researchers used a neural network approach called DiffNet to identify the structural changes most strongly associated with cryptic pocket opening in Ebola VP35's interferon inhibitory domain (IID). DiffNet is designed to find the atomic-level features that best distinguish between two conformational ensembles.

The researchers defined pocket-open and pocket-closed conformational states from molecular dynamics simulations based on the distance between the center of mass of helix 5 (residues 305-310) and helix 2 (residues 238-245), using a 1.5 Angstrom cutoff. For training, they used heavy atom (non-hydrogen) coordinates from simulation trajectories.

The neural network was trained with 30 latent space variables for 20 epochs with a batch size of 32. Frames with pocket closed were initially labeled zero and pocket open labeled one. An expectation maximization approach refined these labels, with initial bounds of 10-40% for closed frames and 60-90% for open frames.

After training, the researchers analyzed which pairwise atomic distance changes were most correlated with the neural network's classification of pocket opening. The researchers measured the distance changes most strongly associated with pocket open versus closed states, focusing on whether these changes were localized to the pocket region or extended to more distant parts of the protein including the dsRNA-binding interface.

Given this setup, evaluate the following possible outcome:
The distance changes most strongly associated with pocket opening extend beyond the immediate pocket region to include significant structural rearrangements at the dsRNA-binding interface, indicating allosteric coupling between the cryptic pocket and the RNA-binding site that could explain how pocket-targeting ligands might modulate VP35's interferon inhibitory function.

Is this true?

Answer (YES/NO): YES